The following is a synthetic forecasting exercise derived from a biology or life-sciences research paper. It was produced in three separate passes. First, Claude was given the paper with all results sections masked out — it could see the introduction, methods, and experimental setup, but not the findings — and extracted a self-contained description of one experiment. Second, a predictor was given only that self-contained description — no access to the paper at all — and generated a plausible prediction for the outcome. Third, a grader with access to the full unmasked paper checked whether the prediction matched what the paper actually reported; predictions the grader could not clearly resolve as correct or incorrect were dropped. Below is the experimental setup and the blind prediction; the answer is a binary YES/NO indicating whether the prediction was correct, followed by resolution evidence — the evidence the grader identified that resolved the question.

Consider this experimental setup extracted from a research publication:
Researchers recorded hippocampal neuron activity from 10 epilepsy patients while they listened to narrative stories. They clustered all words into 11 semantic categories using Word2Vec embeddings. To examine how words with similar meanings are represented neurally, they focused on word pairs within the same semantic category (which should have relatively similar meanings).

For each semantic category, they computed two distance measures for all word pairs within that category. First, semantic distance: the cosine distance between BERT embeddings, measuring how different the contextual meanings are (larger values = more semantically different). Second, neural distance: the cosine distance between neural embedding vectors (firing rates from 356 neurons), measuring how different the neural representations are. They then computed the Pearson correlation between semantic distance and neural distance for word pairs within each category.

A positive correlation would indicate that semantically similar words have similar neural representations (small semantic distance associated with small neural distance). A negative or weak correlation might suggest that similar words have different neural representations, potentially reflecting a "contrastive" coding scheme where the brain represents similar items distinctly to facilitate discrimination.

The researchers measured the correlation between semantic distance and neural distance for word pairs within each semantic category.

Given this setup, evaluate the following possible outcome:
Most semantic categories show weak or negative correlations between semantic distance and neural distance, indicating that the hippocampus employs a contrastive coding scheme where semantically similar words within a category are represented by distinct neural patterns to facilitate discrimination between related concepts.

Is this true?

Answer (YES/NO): NO